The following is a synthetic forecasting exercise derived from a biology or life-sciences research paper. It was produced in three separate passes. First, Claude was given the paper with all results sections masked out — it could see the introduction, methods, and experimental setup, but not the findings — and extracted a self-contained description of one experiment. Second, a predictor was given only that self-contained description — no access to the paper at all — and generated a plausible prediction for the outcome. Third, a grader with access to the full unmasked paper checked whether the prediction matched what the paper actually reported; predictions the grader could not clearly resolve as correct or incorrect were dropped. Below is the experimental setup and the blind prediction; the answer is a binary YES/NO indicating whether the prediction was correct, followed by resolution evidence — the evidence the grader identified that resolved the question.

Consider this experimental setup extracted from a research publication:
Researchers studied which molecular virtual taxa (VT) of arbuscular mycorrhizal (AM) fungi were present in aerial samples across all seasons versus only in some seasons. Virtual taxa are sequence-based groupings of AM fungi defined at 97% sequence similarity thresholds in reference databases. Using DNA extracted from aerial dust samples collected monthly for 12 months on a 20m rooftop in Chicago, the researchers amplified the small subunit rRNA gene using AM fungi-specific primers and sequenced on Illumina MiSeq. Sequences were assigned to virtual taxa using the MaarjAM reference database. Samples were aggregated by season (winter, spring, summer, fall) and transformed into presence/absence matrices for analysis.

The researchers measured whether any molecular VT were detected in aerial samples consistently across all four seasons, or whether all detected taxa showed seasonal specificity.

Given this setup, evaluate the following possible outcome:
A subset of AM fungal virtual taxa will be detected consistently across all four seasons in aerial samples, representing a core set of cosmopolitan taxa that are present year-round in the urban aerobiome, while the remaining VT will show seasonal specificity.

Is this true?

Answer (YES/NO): YES